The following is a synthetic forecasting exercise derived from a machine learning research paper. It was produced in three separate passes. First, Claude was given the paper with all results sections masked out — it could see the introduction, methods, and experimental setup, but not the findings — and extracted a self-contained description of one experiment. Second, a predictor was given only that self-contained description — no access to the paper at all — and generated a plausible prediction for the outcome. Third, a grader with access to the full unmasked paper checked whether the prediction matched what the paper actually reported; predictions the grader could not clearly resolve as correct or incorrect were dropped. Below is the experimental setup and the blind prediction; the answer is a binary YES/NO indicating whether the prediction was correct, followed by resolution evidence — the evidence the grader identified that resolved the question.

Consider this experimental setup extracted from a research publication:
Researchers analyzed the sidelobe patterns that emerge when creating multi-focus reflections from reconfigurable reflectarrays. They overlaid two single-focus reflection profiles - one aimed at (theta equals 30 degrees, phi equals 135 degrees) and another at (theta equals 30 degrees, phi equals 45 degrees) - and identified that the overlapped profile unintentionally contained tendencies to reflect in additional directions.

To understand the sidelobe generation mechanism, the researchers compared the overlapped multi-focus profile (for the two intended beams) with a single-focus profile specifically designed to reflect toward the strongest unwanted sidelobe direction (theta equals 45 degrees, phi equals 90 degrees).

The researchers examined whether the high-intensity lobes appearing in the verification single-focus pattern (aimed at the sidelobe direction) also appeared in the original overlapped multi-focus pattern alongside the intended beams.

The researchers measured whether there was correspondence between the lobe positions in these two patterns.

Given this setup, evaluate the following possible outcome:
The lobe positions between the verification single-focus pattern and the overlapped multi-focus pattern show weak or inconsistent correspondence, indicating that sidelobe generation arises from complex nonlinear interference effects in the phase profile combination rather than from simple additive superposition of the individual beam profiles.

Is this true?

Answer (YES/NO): NO